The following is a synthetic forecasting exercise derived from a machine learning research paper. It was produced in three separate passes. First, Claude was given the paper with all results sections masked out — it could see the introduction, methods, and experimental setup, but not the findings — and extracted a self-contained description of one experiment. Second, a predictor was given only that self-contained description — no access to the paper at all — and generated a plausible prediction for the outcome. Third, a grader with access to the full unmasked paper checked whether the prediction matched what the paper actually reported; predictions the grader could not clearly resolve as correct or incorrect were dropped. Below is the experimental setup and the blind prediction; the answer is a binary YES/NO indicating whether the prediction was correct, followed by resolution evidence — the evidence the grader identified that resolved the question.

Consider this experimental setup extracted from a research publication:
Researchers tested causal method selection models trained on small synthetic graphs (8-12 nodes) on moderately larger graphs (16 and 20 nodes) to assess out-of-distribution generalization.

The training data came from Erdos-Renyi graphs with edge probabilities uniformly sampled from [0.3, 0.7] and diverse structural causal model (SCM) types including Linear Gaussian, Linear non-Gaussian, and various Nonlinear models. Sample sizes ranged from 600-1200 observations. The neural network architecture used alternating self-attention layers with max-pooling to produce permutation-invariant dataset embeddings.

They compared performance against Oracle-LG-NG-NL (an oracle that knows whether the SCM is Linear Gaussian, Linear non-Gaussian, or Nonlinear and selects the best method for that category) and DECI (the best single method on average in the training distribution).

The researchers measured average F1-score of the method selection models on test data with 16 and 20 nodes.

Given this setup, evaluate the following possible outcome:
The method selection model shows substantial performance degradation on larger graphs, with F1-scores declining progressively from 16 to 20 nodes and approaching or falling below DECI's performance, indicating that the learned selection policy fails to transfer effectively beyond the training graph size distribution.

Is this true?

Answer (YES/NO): NO